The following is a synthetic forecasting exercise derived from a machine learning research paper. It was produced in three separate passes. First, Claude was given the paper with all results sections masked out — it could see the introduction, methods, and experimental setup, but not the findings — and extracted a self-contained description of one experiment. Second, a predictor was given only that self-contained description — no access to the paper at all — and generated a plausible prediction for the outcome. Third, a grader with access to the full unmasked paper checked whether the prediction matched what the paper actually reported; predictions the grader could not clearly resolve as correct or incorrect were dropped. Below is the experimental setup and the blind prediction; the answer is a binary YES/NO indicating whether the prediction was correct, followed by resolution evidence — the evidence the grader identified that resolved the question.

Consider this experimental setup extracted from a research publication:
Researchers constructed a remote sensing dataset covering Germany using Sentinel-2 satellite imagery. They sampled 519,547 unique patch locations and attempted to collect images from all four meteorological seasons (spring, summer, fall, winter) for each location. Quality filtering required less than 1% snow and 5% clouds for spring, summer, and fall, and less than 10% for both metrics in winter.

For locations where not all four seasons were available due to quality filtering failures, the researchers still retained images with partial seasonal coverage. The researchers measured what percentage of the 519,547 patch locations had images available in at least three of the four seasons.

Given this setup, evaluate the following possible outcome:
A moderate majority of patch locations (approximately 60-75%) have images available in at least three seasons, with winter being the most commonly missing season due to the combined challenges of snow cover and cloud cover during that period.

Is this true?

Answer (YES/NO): NO